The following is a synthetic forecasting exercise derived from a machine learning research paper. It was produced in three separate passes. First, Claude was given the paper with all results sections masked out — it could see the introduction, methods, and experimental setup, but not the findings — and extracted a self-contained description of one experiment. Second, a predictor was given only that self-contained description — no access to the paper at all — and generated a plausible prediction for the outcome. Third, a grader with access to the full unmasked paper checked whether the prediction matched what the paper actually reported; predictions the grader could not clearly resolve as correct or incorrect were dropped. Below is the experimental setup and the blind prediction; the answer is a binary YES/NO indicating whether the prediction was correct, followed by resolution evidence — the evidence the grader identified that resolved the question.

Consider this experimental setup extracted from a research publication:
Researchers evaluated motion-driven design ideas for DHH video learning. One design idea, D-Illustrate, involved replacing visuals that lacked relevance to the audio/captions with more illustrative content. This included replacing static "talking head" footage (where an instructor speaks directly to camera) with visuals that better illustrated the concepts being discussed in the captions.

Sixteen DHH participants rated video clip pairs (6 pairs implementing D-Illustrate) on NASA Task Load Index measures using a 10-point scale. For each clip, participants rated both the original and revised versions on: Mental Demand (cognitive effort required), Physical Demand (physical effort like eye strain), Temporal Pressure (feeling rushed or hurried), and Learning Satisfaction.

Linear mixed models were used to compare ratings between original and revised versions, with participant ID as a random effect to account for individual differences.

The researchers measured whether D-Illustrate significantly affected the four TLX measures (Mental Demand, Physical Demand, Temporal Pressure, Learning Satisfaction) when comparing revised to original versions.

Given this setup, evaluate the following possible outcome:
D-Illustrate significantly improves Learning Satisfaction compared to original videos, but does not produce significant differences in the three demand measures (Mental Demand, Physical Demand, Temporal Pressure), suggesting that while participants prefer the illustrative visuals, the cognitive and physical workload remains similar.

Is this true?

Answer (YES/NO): NO